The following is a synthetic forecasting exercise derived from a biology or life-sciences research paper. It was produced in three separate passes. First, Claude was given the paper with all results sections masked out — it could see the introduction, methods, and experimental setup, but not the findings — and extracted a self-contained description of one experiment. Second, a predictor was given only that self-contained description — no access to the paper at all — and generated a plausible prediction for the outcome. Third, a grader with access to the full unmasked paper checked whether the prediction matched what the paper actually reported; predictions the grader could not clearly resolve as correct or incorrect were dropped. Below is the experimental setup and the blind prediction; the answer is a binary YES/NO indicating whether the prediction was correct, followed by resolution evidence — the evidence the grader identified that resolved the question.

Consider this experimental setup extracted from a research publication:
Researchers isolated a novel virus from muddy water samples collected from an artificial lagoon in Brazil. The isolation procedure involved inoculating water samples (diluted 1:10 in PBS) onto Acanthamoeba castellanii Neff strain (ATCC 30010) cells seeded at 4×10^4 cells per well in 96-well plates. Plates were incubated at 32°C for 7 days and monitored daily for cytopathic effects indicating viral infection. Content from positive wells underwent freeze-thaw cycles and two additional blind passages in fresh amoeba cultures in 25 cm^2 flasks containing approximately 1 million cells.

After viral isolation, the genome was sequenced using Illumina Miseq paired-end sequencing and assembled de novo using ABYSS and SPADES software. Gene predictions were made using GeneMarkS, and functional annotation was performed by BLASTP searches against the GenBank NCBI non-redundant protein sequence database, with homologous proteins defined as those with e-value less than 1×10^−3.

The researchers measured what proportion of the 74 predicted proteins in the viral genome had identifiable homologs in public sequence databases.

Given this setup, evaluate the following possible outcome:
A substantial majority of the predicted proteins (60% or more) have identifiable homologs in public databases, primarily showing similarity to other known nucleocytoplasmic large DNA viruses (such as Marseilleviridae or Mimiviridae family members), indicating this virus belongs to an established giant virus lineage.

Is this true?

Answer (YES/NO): NO